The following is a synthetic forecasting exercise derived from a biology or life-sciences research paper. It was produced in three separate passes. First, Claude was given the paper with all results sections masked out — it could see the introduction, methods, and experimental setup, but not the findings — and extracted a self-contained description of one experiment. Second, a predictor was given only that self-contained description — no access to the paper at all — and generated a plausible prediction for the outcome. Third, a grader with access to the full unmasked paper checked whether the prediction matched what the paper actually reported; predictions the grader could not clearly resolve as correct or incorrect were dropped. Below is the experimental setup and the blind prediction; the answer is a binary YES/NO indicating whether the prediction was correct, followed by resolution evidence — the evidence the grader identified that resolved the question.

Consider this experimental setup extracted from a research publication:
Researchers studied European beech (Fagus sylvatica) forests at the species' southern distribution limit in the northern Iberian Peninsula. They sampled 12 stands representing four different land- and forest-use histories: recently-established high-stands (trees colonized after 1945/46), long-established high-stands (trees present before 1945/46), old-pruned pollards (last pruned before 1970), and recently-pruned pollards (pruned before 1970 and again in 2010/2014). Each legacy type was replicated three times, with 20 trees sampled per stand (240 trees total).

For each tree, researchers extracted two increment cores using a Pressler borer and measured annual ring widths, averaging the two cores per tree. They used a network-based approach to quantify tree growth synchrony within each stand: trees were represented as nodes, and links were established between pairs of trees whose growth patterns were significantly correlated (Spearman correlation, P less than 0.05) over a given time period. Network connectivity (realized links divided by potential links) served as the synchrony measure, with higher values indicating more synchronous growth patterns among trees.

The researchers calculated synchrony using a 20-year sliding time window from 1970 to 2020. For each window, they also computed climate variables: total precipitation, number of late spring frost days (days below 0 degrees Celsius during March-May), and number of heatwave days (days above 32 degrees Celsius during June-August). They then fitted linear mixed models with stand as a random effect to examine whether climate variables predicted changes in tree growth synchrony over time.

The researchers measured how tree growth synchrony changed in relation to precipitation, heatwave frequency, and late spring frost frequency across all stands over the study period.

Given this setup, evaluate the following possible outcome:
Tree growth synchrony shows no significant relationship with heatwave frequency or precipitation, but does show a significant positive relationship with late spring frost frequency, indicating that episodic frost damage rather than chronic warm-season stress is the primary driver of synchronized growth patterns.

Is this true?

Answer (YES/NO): NO